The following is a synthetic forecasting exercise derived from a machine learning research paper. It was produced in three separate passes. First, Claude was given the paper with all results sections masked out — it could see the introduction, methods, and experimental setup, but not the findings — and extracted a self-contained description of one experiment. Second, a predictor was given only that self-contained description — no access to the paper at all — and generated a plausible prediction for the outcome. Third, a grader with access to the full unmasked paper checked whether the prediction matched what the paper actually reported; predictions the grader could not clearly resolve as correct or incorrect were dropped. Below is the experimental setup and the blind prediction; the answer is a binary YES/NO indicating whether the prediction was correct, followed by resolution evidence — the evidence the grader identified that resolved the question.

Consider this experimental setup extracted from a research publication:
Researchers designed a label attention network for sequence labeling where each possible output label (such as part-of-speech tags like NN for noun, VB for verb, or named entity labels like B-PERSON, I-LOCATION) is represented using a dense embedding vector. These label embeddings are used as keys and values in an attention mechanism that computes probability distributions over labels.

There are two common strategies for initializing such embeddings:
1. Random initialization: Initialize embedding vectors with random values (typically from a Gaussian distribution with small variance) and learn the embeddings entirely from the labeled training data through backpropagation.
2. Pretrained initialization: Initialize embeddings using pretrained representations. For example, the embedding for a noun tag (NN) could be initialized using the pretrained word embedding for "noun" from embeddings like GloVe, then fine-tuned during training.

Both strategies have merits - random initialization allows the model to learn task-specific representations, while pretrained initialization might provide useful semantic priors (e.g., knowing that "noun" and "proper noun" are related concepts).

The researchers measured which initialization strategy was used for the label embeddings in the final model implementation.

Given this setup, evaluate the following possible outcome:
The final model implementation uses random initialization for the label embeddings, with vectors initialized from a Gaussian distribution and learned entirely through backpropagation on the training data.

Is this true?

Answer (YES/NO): YES